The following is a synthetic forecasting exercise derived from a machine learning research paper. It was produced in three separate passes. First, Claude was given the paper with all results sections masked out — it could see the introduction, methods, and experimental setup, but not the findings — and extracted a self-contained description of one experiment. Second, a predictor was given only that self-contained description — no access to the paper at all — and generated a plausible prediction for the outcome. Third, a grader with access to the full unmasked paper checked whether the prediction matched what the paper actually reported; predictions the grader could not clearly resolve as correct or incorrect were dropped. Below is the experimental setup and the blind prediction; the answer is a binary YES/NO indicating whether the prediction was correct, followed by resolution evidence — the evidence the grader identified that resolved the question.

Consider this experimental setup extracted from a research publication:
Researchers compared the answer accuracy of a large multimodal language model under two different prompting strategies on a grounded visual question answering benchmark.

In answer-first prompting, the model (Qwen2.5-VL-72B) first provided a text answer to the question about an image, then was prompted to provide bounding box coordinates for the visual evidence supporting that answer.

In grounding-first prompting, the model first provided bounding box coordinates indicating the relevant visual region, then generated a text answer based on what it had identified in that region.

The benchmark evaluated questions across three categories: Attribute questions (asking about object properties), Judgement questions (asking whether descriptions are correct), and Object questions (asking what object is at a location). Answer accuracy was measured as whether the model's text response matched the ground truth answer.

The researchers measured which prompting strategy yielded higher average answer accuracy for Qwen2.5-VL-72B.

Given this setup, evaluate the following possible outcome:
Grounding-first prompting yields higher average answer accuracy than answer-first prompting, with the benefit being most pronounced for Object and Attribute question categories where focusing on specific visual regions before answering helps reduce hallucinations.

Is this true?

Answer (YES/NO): NO